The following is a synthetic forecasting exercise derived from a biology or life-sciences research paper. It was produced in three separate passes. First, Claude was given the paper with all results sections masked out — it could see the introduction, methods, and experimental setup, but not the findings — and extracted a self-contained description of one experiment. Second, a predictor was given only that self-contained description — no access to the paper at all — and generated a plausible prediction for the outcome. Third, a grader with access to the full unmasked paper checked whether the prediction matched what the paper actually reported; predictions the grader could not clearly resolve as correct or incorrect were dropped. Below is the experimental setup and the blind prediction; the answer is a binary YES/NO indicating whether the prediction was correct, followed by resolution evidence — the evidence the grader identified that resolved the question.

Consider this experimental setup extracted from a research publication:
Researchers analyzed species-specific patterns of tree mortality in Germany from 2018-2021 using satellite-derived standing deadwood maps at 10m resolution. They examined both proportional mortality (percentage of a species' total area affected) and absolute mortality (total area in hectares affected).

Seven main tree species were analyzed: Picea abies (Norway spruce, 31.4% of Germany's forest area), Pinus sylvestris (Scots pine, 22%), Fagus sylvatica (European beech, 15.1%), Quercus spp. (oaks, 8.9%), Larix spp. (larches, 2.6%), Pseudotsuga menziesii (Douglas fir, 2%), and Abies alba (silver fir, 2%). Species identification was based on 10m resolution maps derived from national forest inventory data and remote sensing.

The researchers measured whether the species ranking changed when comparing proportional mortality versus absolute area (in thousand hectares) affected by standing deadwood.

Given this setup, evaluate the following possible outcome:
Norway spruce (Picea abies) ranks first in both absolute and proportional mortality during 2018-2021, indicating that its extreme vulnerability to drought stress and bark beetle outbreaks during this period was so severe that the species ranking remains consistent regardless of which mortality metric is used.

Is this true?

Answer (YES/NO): NO